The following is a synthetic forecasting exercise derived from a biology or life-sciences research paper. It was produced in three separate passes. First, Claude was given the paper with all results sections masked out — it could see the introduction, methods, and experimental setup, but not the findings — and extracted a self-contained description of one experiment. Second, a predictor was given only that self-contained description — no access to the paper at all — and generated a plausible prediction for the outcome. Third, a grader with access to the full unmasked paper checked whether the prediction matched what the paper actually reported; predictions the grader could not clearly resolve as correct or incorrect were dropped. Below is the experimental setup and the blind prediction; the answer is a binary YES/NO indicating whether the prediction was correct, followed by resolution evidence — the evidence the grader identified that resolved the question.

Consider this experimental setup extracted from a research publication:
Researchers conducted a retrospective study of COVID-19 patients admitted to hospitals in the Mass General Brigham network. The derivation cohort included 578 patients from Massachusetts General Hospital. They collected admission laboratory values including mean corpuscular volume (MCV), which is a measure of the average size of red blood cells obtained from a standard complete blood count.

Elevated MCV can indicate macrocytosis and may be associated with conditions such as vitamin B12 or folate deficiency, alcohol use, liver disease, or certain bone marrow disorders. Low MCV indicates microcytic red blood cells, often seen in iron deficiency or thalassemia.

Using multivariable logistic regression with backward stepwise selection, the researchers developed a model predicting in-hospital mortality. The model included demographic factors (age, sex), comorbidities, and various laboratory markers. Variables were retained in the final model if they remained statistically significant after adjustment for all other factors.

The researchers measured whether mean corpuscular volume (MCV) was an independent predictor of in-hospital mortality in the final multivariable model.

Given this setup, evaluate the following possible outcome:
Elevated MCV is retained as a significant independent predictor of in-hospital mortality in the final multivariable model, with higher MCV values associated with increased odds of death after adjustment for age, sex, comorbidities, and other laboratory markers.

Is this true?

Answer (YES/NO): YES